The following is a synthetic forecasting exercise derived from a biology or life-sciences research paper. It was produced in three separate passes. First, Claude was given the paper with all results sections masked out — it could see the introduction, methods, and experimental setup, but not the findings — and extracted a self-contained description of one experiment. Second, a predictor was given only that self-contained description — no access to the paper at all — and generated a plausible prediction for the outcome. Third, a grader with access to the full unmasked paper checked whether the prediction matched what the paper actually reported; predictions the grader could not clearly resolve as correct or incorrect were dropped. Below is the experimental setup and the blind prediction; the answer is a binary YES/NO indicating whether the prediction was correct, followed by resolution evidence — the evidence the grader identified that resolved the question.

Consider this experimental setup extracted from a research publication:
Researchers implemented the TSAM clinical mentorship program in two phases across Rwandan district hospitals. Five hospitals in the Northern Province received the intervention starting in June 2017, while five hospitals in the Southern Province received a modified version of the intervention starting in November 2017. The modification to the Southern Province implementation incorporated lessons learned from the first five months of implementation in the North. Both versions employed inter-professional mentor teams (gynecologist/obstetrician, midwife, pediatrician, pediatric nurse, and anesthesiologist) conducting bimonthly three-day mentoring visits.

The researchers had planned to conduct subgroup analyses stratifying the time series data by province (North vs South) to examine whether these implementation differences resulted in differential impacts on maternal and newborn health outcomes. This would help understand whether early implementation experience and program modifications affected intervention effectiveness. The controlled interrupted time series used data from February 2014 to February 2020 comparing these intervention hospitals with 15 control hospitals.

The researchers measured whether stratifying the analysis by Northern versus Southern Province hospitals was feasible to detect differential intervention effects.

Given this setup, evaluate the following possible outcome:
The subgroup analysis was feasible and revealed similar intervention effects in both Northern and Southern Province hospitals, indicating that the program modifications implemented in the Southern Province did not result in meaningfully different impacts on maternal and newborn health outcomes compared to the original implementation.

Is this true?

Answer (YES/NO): NO